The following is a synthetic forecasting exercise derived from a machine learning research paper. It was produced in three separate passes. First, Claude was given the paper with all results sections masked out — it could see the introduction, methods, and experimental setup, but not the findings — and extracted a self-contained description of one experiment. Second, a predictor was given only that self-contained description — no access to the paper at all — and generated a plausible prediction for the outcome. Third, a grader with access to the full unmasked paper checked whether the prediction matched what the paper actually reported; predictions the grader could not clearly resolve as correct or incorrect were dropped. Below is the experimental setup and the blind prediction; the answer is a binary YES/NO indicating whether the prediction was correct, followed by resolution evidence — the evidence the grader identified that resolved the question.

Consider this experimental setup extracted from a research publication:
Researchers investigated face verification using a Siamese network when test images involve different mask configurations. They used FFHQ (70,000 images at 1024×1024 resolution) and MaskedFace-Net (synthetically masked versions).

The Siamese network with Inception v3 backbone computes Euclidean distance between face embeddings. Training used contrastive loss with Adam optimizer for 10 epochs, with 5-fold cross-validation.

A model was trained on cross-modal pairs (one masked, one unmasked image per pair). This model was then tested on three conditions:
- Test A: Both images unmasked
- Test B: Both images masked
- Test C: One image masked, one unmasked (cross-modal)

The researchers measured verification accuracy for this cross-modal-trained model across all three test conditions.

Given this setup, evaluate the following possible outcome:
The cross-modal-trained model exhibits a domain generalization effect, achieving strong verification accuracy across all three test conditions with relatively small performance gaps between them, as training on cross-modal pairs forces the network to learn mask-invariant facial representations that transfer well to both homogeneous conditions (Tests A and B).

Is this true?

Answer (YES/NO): YES